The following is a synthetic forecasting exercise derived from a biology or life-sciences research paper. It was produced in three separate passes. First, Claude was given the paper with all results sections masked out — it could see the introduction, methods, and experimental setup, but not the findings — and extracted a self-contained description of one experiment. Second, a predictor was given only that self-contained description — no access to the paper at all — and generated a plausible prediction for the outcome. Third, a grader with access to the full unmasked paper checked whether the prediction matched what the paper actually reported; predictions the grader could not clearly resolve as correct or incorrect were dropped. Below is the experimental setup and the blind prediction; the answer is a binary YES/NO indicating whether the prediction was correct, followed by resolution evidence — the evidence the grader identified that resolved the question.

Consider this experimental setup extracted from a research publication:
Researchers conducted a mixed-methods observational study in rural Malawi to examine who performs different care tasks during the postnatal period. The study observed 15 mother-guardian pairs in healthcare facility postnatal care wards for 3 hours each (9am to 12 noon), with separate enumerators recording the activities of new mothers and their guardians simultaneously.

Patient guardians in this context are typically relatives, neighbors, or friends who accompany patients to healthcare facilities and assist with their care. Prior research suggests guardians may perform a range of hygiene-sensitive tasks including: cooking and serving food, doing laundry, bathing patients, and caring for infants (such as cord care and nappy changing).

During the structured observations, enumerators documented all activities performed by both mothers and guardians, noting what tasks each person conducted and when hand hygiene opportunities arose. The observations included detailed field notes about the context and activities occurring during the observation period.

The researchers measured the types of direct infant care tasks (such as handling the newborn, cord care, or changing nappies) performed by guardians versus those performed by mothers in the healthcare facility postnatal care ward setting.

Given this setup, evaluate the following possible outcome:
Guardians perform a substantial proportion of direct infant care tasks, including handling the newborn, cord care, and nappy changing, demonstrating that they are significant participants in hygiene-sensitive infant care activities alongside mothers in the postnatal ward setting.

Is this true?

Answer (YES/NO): YES